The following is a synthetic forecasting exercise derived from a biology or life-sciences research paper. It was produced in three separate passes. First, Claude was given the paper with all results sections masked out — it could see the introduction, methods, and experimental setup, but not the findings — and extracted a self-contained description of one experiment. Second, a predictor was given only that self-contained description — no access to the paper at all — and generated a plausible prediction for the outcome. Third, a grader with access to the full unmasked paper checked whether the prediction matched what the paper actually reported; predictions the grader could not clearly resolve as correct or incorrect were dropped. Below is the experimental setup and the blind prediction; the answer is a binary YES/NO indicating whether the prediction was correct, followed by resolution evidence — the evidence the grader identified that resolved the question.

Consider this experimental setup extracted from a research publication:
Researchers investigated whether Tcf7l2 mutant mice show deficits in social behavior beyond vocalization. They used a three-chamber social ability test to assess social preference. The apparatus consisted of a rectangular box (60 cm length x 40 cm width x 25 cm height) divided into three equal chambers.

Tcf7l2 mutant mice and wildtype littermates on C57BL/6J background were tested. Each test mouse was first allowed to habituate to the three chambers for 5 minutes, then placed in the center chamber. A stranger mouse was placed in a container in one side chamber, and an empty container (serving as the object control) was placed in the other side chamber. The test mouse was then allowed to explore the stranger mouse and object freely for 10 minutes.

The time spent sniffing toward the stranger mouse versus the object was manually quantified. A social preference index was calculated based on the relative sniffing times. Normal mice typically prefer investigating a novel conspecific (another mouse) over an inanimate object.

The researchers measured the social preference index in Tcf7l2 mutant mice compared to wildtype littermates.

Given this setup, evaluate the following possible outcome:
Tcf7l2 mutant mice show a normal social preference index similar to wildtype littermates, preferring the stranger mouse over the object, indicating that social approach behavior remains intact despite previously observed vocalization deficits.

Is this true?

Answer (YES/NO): YES